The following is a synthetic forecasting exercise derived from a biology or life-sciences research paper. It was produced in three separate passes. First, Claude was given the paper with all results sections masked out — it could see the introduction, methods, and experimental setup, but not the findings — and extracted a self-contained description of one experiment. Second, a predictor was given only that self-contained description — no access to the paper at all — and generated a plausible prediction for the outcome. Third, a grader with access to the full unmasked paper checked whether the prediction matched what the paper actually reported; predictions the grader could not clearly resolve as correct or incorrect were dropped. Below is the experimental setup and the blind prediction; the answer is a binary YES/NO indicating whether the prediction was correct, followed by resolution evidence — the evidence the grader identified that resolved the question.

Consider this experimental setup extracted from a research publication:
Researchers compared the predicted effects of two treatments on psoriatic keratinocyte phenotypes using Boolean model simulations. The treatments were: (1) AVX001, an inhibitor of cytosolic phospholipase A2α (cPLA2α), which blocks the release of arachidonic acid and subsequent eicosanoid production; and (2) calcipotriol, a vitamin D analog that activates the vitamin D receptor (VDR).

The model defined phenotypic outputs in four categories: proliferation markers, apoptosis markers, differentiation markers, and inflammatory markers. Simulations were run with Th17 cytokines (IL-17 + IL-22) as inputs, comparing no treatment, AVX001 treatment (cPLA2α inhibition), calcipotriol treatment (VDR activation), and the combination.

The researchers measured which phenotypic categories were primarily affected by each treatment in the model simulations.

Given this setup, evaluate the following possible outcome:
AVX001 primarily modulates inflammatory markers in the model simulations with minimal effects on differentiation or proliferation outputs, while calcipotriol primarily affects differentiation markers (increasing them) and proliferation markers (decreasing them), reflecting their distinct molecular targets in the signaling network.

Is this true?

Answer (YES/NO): NO